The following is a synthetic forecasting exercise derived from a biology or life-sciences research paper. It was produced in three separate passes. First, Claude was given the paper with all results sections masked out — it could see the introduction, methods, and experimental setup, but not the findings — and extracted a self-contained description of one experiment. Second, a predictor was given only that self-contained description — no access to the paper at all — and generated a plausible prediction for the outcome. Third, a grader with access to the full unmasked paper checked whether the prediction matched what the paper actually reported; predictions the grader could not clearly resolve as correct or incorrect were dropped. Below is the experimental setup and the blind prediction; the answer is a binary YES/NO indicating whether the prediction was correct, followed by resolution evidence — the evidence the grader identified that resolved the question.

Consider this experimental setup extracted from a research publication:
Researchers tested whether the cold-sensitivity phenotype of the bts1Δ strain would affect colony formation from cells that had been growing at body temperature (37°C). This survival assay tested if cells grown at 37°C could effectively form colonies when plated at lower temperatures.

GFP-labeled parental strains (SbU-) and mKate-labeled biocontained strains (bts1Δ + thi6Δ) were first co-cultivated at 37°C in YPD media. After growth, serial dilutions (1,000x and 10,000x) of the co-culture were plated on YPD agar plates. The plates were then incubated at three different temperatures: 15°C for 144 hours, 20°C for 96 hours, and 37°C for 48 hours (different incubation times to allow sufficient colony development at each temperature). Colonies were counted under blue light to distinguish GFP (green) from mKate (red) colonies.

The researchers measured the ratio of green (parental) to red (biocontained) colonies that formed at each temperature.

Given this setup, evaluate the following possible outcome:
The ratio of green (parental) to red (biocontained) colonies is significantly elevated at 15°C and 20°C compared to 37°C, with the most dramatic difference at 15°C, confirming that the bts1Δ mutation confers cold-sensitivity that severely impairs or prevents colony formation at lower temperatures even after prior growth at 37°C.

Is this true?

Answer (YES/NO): YES